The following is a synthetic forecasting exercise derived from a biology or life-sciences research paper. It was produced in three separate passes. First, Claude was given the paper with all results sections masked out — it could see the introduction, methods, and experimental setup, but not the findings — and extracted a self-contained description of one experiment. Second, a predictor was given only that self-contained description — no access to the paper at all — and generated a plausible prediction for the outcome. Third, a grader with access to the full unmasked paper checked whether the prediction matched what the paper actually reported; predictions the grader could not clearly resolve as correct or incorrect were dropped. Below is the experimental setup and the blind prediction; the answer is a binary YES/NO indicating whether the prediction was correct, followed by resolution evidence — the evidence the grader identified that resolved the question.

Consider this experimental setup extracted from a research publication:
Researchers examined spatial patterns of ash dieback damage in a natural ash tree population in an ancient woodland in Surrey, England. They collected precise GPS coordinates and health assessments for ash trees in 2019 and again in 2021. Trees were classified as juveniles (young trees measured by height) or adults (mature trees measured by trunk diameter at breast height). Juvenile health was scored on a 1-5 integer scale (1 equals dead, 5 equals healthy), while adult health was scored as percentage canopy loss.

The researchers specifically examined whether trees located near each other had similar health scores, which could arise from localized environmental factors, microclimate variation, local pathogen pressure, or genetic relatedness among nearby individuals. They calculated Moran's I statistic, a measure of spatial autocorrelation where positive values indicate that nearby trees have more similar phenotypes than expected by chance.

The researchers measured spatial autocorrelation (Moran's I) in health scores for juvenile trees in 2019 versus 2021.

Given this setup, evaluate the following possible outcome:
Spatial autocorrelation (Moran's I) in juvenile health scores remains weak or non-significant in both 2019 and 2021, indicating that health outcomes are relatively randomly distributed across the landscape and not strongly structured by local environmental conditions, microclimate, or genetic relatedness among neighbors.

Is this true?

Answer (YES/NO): NO